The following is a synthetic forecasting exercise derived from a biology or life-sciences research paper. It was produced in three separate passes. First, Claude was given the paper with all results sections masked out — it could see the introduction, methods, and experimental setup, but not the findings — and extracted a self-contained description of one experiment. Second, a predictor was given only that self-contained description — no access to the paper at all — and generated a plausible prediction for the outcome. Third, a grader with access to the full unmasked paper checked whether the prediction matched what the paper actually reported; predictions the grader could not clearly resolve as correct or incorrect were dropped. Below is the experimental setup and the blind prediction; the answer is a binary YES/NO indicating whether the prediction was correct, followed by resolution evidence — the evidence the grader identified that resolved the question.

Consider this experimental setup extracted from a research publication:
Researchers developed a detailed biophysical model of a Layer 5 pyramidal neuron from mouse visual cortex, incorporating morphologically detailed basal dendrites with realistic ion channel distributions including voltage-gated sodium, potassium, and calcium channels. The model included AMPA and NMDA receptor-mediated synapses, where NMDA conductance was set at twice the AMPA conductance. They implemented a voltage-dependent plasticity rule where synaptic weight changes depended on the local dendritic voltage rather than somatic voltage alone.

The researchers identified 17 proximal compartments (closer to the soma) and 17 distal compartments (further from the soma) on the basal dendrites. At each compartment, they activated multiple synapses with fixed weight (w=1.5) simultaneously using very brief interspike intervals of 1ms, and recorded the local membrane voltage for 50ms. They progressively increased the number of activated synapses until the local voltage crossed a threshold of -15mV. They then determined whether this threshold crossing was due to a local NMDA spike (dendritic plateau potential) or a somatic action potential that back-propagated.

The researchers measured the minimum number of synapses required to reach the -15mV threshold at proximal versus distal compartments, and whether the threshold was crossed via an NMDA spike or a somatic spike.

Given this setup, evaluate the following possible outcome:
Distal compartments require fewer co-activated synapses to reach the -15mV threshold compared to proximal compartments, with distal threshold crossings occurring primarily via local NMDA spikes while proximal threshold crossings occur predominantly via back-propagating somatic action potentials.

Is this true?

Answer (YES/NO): YES